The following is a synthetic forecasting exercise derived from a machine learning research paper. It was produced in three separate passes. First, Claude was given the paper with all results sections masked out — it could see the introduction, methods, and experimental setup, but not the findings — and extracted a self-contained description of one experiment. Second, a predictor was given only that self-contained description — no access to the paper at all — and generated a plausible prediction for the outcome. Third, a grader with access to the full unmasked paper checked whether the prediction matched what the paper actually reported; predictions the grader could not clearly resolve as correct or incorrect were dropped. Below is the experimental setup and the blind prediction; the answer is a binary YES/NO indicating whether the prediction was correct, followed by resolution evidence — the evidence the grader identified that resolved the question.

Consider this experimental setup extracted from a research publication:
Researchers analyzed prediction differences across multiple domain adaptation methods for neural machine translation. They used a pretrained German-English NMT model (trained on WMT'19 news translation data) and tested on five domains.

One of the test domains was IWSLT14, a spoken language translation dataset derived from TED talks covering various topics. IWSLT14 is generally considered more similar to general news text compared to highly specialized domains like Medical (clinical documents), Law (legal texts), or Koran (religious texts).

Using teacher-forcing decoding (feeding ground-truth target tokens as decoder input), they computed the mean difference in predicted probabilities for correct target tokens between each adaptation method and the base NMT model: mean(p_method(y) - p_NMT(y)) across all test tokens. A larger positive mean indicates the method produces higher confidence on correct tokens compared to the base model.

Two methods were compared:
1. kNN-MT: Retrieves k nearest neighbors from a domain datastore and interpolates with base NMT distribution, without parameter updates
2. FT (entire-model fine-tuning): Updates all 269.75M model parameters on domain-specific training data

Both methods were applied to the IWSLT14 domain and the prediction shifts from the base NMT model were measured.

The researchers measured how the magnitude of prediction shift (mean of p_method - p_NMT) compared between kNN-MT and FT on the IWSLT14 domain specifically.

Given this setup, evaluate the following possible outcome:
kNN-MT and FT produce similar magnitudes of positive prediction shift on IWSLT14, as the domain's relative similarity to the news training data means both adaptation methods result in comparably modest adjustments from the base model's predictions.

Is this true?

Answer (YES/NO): NO